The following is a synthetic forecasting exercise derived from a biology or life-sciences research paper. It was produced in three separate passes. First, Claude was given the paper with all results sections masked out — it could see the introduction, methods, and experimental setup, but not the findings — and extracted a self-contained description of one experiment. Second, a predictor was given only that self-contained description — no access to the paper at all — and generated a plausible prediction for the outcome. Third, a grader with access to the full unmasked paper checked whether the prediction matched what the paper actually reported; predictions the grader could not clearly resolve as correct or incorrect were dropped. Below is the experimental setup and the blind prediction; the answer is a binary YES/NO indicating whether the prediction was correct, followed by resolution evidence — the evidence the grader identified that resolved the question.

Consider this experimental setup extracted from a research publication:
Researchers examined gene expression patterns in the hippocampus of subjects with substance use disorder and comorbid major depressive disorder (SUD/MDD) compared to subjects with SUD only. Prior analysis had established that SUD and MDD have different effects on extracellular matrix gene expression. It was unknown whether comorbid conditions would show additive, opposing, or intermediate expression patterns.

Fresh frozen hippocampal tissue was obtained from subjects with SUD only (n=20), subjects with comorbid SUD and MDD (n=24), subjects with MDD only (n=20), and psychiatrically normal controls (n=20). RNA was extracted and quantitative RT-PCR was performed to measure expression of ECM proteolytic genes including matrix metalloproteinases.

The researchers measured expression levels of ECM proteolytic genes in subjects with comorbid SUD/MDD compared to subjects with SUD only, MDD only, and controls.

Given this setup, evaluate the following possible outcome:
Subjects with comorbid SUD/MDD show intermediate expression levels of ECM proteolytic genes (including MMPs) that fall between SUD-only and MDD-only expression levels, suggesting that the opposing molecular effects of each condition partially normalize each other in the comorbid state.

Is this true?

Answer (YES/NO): NO